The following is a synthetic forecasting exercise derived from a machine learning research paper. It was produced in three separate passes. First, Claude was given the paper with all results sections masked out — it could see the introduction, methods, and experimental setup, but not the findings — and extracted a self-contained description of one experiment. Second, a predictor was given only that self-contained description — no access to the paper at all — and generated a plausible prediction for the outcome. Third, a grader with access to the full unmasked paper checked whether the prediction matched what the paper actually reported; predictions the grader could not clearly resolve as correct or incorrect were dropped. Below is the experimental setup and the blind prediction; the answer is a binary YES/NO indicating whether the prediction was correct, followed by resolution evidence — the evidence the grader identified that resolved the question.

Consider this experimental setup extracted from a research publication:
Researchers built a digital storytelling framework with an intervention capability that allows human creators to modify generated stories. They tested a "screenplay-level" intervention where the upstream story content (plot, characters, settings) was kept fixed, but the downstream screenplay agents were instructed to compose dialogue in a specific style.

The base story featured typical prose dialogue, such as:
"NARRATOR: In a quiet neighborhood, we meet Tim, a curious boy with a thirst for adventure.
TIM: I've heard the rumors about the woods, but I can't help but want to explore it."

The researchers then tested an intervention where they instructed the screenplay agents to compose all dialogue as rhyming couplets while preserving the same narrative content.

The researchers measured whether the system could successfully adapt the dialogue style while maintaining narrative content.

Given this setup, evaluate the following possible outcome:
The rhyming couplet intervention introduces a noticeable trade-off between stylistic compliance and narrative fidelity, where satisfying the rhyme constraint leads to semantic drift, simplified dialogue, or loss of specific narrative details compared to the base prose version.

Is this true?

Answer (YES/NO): NO